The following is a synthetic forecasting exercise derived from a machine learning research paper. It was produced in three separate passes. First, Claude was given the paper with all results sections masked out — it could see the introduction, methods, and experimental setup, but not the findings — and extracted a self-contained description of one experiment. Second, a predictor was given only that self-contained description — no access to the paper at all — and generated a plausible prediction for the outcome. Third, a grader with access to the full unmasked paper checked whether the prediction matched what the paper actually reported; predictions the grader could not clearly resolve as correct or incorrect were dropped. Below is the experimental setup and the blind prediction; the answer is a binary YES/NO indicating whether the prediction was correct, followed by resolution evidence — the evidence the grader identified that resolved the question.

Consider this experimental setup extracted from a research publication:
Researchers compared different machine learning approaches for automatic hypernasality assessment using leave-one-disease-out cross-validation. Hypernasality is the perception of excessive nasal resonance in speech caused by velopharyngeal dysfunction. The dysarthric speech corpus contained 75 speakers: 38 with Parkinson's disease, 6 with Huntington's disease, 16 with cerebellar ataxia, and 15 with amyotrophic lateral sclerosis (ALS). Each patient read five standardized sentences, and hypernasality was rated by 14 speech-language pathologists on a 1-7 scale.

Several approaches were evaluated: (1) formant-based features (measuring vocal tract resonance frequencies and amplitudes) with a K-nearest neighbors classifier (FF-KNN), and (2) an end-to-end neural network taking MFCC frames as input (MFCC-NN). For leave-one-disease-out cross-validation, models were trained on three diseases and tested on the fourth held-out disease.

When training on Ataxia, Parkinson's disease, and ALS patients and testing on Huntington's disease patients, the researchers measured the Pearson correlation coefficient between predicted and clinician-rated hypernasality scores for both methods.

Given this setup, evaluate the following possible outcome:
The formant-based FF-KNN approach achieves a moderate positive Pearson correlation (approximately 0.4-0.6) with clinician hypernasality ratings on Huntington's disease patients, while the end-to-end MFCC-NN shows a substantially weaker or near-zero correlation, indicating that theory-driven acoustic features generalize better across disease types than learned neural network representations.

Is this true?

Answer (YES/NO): NO